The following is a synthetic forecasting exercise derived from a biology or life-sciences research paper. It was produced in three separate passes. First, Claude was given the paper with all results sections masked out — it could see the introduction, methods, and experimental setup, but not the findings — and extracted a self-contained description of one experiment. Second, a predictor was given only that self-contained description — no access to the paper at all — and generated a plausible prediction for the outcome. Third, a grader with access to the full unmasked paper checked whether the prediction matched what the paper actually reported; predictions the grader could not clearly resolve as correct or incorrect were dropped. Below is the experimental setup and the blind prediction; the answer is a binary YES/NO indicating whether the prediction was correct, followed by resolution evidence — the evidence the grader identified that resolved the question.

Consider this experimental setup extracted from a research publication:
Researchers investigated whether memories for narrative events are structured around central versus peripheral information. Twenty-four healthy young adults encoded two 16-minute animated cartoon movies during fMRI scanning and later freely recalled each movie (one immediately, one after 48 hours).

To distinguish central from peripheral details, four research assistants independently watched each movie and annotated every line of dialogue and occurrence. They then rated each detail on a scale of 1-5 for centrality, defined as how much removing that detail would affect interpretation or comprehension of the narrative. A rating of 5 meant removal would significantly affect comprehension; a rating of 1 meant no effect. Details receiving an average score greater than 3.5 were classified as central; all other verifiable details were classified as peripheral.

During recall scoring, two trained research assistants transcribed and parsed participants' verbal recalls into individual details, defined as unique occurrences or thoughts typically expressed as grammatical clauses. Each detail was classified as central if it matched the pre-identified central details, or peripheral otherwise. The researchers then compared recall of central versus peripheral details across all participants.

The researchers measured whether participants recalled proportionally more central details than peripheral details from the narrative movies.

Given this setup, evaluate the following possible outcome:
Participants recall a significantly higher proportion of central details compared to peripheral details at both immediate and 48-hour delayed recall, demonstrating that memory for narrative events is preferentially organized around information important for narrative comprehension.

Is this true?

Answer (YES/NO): NO